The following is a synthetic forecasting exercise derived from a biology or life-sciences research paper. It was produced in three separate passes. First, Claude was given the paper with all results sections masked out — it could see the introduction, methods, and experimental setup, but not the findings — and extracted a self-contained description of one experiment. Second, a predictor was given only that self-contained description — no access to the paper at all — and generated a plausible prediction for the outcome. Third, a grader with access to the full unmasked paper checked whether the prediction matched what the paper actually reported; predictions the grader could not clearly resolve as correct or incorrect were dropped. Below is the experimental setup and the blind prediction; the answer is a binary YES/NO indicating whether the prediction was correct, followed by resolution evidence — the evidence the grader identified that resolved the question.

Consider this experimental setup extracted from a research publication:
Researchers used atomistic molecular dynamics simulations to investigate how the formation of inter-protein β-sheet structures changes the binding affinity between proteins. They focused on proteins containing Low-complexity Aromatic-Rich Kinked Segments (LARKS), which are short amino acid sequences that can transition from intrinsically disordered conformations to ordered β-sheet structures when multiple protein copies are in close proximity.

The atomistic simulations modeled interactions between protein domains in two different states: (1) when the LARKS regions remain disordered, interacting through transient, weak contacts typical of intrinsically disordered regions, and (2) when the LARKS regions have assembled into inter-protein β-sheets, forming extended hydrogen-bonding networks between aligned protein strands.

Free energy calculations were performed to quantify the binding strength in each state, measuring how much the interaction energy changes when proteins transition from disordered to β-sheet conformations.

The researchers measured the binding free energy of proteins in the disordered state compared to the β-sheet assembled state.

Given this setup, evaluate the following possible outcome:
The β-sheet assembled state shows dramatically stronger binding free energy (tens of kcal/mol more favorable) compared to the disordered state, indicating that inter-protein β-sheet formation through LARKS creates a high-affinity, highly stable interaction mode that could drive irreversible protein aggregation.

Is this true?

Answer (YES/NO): NO